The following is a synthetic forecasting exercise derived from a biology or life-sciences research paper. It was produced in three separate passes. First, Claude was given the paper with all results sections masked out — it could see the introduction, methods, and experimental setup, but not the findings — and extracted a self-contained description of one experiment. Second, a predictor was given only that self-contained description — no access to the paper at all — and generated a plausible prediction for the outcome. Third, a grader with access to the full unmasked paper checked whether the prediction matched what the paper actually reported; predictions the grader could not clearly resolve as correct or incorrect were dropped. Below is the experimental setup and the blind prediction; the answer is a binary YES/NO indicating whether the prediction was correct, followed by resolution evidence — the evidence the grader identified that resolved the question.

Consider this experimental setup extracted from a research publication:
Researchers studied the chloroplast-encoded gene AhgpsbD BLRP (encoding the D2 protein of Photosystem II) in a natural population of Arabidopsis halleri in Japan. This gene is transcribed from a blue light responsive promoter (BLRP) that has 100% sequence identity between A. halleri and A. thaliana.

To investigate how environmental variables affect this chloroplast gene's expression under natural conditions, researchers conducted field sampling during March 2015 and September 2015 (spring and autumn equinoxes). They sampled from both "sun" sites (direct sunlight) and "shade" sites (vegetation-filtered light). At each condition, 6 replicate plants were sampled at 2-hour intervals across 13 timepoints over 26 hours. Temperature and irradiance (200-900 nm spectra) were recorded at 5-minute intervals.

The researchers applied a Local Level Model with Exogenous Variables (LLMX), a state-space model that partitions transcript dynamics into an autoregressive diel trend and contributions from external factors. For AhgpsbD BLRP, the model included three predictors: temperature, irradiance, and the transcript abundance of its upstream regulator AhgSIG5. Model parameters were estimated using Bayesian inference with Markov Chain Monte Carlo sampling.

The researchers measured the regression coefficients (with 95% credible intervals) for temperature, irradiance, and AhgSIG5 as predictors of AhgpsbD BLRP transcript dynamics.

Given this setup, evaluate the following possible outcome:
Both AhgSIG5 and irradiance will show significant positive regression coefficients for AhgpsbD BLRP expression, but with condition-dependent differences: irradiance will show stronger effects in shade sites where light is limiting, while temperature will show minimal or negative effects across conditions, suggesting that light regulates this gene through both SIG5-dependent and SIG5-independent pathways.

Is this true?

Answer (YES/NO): NO